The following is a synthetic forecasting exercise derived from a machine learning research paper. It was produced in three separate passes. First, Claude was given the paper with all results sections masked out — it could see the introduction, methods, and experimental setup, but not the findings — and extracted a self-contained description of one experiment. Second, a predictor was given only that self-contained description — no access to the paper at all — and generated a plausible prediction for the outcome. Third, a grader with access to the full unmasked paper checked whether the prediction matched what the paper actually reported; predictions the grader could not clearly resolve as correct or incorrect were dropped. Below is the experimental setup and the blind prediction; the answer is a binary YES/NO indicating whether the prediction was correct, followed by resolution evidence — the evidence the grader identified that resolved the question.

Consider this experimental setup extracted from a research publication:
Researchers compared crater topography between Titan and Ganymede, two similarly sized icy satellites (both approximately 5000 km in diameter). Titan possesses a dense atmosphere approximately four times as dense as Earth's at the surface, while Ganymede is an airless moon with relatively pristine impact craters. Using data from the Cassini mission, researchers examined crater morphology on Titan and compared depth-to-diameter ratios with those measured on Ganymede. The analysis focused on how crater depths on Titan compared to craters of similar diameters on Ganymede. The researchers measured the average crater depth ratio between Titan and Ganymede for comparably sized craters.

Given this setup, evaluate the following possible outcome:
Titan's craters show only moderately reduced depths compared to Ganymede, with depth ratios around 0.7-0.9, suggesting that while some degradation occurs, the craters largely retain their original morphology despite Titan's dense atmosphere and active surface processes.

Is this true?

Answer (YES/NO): NO